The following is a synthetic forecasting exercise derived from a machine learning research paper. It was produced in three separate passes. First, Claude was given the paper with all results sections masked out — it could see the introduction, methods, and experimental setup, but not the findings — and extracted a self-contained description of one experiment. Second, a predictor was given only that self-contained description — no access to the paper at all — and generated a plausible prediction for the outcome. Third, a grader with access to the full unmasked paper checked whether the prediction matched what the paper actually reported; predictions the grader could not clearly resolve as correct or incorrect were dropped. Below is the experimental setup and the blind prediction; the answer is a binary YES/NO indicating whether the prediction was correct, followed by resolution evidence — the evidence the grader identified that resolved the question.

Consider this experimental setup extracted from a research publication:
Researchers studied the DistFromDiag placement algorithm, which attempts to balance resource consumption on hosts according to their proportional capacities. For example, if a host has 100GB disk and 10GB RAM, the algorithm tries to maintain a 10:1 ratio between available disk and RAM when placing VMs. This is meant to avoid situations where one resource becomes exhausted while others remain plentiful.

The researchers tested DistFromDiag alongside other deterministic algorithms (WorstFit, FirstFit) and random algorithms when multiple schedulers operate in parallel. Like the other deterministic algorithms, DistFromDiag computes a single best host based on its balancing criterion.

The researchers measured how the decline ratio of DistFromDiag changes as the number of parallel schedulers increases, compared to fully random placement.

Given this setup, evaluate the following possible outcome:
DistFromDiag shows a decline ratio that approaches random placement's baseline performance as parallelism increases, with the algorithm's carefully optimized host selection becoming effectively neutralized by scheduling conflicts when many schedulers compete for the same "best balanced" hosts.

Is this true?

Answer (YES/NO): NO